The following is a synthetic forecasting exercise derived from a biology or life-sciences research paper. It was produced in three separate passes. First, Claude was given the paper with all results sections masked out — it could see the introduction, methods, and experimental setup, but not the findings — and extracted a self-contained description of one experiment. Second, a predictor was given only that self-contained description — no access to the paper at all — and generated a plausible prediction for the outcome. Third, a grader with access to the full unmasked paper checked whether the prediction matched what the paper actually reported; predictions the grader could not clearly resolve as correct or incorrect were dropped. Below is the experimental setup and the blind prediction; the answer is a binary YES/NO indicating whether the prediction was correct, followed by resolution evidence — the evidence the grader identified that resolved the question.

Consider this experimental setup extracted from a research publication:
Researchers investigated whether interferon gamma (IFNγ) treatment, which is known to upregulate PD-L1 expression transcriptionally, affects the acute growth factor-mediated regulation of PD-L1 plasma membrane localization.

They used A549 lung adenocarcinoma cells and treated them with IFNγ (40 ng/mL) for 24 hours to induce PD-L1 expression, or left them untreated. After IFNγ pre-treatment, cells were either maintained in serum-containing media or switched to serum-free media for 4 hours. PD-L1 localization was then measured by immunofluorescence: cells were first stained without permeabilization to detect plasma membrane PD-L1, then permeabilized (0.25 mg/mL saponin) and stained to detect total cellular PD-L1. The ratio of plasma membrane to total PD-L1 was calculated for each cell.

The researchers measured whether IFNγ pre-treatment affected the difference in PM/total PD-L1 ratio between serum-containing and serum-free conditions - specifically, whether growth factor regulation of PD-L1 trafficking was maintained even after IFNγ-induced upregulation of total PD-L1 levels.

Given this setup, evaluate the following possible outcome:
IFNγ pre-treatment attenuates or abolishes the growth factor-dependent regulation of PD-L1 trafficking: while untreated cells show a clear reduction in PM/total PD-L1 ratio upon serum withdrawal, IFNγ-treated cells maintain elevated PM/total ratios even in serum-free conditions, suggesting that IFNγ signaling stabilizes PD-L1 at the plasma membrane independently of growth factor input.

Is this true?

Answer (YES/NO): NO